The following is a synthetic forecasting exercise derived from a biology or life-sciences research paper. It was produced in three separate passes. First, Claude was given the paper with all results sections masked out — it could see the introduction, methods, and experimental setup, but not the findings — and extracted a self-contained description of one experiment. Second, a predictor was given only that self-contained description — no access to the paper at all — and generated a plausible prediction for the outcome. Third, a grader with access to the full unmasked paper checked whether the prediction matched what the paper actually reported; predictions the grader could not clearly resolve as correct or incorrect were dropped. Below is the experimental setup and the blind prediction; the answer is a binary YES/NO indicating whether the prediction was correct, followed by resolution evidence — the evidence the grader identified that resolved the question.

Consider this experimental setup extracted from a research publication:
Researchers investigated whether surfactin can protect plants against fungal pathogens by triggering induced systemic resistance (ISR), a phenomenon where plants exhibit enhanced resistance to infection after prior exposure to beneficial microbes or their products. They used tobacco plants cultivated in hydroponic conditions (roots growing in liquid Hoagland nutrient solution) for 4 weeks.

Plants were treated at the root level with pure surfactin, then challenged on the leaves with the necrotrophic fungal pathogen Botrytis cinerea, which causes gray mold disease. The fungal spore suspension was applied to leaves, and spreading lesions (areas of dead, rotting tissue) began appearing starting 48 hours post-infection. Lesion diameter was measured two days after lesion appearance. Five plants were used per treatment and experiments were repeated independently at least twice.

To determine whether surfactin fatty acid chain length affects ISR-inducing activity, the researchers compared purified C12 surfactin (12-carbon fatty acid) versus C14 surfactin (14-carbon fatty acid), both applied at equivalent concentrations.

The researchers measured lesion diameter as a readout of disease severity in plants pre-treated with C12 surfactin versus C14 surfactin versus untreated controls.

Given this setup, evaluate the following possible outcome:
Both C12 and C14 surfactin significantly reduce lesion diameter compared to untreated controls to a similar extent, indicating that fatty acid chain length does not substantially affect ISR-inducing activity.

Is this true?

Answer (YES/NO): NO